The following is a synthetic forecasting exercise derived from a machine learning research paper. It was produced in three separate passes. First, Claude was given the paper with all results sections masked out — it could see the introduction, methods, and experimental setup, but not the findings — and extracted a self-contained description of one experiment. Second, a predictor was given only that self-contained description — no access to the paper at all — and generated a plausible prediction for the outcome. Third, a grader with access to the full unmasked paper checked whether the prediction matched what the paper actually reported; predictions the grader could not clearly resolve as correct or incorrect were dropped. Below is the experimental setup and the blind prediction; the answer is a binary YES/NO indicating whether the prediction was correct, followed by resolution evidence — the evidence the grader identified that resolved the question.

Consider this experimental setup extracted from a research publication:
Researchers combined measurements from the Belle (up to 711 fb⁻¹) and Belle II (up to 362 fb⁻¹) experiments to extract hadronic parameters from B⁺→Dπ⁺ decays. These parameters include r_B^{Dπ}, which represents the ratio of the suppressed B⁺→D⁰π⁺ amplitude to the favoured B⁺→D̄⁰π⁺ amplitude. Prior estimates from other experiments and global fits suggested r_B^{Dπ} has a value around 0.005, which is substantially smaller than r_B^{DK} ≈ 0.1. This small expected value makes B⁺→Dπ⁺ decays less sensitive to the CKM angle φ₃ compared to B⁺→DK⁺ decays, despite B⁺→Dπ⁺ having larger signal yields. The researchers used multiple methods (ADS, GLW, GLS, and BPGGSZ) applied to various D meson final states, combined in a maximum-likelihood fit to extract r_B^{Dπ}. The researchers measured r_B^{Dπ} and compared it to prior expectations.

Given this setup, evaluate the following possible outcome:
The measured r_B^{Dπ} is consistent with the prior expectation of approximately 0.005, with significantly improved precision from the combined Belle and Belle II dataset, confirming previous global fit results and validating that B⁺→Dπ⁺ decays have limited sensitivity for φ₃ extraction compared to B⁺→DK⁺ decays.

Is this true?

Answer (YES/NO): NO